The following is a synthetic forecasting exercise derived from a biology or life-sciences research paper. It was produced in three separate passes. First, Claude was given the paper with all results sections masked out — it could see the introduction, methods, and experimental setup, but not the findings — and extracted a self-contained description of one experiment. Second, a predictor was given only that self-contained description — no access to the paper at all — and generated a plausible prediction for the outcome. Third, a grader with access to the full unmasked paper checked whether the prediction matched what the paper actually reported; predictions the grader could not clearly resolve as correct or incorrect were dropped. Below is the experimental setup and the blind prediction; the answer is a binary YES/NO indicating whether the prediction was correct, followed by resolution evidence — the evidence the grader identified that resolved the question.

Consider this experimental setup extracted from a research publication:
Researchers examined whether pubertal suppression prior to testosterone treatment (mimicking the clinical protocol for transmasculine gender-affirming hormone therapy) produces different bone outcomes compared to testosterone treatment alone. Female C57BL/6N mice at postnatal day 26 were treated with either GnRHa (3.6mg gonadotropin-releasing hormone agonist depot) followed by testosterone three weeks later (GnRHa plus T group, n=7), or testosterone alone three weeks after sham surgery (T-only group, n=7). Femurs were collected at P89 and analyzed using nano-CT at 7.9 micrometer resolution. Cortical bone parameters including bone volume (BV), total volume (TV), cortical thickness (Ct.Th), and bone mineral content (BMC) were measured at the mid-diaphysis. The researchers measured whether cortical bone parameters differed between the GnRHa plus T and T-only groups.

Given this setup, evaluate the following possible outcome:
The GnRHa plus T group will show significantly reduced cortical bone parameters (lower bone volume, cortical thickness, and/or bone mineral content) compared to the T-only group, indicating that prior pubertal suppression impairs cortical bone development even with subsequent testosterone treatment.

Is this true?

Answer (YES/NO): NO